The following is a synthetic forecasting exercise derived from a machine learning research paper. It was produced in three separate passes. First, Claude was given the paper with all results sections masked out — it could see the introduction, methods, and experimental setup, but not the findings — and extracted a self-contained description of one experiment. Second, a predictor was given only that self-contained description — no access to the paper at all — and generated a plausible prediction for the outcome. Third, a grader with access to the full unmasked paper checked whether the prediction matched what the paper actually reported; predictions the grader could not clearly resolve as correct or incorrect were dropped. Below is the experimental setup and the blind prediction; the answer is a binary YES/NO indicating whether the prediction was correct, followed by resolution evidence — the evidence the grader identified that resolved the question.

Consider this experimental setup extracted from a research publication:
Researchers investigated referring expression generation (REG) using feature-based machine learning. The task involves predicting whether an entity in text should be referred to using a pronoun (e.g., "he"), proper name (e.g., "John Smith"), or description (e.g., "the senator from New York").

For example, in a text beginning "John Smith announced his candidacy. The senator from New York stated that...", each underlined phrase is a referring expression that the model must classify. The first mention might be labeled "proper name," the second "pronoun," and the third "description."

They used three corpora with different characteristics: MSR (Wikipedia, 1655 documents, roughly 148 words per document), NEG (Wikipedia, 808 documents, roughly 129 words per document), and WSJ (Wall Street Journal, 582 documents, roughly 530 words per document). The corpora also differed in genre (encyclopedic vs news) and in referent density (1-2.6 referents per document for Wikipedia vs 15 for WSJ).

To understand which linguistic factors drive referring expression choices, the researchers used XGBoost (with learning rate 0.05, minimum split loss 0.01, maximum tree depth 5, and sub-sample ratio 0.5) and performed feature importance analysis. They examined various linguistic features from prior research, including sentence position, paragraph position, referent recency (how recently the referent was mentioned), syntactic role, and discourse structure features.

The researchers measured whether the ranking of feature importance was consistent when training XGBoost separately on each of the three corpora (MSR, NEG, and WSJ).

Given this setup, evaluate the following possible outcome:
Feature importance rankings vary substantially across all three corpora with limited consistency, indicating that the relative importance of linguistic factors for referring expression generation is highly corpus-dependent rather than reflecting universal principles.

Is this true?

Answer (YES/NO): NO